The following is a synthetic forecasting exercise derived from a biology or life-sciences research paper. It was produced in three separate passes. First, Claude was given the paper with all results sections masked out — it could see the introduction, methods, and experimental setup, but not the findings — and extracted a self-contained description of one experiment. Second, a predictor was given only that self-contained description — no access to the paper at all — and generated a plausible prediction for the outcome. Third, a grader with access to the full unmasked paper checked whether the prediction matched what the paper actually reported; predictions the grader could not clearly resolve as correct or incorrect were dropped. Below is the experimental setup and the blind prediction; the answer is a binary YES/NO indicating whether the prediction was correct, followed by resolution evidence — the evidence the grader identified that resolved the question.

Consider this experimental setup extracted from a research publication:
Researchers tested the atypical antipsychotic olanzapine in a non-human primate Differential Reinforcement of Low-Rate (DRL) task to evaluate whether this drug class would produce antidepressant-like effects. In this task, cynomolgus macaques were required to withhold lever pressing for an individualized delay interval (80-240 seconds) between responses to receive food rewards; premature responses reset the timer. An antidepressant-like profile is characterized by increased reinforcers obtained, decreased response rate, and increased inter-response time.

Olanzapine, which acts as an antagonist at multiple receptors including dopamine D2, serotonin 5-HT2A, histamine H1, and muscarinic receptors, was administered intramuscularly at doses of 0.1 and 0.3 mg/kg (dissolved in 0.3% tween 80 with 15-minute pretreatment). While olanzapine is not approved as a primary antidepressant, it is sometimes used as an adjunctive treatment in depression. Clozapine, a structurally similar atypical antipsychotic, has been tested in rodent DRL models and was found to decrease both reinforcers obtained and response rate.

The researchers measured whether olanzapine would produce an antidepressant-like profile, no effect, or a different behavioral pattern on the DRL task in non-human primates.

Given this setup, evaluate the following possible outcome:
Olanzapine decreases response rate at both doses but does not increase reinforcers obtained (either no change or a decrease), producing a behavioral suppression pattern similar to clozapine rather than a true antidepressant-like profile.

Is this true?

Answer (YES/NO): NO